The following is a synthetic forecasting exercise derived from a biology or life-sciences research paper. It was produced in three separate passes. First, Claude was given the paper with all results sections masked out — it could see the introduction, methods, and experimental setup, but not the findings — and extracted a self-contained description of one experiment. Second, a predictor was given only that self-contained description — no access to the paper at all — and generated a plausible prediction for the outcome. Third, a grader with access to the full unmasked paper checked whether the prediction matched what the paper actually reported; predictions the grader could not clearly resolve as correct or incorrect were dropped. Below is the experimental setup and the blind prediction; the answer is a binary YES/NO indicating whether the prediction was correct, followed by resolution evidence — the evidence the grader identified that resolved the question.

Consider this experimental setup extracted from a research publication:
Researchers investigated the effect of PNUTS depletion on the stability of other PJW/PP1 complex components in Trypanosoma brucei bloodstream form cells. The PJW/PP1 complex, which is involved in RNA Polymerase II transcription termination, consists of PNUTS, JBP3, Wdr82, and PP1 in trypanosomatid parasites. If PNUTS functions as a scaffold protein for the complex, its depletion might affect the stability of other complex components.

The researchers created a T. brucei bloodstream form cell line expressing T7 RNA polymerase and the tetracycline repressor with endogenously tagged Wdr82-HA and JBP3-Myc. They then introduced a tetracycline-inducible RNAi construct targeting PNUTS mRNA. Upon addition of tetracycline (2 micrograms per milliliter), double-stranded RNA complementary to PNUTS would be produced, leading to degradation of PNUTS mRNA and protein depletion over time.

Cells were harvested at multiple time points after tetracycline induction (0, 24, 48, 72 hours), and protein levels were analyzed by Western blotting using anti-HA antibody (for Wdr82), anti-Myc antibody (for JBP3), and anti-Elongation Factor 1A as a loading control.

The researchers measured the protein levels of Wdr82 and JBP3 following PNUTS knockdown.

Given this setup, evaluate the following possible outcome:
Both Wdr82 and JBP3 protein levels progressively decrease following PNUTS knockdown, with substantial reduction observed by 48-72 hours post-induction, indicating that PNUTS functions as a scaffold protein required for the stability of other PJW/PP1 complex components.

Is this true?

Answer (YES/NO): NO